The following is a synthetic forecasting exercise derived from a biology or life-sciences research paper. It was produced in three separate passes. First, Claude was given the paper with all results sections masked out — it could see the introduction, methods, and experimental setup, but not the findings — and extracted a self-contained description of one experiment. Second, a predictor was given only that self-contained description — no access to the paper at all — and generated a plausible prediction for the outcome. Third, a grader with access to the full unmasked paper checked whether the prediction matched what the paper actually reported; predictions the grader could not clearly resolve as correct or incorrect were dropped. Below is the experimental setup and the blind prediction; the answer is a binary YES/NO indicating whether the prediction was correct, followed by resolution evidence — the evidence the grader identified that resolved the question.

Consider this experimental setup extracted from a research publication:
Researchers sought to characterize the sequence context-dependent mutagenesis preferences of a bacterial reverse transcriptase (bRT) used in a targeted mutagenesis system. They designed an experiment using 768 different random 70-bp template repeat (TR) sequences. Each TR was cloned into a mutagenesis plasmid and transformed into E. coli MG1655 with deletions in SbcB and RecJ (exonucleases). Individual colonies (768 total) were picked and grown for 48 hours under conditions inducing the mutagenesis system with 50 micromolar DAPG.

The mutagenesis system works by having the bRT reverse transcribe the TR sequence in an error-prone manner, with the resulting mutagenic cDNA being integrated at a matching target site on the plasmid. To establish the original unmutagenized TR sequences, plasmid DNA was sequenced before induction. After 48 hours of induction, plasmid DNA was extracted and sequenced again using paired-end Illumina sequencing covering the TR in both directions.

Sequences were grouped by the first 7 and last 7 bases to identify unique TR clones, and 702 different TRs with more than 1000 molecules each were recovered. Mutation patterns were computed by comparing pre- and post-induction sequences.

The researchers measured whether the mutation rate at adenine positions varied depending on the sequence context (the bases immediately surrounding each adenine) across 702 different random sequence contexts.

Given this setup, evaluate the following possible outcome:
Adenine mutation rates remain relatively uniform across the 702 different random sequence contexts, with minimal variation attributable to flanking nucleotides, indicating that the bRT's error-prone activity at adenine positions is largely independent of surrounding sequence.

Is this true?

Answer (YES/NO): NO